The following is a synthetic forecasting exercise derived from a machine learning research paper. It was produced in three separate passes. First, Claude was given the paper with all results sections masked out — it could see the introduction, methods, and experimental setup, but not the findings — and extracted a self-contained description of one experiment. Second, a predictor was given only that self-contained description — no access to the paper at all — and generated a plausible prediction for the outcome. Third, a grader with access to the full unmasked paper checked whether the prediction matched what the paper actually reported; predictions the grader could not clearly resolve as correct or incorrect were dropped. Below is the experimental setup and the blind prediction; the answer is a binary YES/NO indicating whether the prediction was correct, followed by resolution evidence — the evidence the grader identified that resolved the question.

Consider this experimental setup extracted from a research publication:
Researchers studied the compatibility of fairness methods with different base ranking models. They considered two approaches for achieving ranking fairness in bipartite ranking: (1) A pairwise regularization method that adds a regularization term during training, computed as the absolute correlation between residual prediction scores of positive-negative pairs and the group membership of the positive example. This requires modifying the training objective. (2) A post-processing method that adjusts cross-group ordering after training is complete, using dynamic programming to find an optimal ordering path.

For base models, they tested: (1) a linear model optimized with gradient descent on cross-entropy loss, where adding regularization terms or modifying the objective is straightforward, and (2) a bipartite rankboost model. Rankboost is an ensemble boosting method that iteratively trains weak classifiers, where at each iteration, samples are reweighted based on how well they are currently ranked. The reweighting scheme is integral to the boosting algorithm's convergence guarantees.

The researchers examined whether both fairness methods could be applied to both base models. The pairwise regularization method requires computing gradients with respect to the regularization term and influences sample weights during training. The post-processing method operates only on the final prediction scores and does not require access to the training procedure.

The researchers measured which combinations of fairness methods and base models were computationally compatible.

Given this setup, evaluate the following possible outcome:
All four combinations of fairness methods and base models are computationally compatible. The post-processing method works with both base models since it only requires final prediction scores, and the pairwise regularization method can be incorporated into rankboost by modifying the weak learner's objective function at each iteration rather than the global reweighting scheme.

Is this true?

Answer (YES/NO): NO